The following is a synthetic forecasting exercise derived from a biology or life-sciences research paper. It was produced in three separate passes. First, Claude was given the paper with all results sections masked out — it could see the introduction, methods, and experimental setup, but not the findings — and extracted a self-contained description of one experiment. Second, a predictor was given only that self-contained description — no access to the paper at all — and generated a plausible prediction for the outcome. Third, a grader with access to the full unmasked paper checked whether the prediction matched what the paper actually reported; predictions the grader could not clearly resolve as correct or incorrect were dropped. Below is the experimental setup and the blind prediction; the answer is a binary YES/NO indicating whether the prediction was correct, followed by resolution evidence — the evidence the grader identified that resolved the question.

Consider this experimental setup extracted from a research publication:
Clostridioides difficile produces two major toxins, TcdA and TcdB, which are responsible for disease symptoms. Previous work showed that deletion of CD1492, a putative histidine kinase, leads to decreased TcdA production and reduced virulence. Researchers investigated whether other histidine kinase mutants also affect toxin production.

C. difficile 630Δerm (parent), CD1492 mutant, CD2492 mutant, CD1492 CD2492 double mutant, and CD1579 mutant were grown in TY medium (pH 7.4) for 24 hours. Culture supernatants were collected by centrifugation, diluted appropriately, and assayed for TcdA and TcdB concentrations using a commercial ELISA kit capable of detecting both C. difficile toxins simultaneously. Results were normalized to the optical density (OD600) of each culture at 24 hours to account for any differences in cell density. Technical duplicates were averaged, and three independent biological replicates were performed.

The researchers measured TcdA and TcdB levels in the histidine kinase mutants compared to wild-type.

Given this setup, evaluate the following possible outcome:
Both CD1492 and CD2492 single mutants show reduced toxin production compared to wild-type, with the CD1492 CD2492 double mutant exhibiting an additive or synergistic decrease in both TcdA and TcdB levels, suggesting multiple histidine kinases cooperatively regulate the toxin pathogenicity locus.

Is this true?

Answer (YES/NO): NO